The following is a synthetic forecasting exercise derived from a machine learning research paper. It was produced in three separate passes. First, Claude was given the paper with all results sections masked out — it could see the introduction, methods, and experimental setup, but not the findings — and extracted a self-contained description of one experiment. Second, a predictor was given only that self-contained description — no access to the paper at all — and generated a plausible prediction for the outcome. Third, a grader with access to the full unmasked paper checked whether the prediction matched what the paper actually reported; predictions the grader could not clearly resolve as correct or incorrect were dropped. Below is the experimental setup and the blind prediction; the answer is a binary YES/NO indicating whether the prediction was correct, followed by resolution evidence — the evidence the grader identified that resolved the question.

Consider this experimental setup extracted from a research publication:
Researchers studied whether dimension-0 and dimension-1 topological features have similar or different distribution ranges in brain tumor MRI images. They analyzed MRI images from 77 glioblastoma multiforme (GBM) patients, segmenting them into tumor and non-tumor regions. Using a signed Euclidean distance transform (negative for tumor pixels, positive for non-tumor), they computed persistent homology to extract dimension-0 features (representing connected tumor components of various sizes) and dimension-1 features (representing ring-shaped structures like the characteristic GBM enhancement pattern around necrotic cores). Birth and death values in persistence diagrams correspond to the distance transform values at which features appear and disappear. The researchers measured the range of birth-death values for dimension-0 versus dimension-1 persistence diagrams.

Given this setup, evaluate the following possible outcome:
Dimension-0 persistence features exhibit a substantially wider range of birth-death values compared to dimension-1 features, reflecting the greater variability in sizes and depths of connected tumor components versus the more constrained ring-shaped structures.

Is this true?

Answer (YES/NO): NO